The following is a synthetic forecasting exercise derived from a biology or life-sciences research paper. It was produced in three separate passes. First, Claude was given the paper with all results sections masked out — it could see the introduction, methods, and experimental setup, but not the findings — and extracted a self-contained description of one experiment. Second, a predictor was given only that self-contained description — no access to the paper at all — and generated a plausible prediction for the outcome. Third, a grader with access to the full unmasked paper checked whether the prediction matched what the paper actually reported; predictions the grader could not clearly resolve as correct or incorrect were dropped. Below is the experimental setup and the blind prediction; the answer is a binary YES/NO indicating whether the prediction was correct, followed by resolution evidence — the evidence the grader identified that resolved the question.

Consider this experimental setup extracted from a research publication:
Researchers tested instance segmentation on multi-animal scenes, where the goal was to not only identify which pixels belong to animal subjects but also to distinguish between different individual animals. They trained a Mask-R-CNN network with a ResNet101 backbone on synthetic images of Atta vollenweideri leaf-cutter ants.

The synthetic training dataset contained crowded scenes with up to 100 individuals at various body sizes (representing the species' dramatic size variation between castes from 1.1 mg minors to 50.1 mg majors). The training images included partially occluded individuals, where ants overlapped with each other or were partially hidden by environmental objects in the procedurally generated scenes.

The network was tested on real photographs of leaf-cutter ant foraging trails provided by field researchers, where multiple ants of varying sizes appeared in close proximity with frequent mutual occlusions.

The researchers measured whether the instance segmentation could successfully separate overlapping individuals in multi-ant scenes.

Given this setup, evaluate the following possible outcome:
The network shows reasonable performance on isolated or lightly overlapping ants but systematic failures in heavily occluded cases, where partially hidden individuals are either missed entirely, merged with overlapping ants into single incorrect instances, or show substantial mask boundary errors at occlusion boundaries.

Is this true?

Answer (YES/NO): NO